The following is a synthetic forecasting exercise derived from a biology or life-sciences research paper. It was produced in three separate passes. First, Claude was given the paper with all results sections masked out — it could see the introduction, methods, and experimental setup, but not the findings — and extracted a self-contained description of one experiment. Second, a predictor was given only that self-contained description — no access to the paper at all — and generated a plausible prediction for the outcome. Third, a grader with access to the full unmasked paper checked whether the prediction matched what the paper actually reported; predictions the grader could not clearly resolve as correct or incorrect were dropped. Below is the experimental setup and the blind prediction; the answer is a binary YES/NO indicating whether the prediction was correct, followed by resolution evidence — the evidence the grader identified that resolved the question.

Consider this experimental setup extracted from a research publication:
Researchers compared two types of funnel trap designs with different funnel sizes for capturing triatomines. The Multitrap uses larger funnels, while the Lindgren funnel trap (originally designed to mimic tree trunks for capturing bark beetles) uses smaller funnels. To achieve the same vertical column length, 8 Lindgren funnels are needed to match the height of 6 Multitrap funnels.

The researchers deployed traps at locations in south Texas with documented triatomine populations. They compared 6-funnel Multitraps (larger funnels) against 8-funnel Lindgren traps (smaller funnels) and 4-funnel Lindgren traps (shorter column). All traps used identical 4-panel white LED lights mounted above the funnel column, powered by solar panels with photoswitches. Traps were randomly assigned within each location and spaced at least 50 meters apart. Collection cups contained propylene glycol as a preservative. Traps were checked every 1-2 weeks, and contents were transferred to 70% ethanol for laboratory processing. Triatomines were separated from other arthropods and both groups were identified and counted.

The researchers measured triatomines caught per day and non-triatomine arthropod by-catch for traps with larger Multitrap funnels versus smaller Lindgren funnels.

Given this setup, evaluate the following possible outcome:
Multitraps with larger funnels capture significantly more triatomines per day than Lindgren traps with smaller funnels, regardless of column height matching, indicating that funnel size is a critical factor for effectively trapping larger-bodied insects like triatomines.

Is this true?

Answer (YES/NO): YES